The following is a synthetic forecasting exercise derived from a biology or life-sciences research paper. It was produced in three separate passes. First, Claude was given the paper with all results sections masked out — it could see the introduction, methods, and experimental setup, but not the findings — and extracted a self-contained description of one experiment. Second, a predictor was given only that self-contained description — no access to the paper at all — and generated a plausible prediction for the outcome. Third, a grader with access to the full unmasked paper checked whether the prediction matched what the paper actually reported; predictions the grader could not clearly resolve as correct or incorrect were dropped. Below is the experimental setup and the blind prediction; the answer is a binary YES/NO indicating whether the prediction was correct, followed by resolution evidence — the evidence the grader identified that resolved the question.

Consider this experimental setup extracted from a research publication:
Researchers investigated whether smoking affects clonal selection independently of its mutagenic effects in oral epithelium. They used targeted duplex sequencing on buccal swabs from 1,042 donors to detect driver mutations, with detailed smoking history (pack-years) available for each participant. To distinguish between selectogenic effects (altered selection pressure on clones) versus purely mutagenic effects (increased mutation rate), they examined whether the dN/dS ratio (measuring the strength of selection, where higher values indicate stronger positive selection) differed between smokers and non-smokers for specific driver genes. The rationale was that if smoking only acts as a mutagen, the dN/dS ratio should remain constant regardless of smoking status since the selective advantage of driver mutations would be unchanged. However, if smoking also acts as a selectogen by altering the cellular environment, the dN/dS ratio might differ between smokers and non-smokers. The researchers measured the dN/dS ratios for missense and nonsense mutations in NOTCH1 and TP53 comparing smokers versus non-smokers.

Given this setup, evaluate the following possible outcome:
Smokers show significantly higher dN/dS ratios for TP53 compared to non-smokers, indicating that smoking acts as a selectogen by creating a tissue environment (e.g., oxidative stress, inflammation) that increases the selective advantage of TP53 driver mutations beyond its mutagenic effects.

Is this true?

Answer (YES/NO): NO